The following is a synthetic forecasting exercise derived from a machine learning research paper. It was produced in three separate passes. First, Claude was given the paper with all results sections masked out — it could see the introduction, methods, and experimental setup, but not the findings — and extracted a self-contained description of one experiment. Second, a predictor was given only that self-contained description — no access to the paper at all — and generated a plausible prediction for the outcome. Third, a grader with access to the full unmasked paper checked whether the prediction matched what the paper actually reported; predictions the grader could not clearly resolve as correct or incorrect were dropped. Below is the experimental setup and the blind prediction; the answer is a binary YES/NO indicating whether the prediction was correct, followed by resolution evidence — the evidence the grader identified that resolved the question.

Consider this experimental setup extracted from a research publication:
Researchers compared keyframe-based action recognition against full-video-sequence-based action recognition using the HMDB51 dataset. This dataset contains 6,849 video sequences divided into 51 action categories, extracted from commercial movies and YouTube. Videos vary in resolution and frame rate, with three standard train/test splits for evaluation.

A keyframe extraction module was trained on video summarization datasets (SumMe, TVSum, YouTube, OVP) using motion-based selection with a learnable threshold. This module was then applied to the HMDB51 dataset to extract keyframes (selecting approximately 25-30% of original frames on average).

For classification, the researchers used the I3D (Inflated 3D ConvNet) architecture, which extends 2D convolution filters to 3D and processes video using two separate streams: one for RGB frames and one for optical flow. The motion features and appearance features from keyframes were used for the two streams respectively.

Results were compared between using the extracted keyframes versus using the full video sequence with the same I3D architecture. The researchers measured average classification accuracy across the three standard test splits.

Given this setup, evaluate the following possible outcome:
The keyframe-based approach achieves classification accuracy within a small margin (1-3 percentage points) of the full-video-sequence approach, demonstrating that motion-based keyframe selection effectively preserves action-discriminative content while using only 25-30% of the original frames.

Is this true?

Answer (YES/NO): NO